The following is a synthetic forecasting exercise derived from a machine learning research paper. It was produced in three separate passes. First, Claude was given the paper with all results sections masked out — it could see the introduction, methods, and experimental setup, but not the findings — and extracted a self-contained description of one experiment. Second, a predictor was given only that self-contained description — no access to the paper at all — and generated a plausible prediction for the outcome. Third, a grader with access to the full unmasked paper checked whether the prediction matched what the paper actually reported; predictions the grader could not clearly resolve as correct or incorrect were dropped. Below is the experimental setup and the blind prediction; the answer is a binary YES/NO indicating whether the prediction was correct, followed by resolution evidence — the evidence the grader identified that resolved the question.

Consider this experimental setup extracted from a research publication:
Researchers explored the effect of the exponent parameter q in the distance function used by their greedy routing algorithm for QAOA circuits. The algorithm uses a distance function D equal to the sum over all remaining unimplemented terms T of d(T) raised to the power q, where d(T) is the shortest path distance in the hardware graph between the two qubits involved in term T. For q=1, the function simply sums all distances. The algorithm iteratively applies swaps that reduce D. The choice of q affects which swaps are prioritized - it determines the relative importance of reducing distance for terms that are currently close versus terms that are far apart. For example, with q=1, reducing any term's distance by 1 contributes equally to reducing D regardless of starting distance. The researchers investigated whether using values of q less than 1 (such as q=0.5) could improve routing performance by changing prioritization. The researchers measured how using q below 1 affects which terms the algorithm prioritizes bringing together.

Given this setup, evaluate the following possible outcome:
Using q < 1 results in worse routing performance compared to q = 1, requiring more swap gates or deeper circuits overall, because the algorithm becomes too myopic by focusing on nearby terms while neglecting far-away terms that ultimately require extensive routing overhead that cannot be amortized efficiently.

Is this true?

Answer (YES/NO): NO